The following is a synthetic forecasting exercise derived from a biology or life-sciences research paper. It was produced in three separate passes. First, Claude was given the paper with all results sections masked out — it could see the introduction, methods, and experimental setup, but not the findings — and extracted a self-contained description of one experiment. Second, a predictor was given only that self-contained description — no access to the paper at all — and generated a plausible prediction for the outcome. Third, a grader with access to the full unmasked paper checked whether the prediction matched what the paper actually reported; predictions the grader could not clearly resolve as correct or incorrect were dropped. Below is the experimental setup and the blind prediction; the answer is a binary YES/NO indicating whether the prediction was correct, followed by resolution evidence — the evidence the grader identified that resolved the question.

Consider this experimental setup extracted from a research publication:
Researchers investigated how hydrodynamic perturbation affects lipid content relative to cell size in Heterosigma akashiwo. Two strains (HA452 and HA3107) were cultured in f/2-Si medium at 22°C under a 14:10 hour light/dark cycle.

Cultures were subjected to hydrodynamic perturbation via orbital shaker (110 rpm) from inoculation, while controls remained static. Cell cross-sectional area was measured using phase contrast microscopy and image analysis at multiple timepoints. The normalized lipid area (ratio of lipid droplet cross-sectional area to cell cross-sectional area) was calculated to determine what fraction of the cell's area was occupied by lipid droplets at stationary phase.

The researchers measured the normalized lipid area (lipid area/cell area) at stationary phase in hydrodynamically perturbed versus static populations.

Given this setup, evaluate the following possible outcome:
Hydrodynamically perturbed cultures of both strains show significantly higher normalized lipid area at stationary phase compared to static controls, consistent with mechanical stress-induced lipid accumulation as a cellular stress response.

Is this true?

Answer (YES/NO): NO